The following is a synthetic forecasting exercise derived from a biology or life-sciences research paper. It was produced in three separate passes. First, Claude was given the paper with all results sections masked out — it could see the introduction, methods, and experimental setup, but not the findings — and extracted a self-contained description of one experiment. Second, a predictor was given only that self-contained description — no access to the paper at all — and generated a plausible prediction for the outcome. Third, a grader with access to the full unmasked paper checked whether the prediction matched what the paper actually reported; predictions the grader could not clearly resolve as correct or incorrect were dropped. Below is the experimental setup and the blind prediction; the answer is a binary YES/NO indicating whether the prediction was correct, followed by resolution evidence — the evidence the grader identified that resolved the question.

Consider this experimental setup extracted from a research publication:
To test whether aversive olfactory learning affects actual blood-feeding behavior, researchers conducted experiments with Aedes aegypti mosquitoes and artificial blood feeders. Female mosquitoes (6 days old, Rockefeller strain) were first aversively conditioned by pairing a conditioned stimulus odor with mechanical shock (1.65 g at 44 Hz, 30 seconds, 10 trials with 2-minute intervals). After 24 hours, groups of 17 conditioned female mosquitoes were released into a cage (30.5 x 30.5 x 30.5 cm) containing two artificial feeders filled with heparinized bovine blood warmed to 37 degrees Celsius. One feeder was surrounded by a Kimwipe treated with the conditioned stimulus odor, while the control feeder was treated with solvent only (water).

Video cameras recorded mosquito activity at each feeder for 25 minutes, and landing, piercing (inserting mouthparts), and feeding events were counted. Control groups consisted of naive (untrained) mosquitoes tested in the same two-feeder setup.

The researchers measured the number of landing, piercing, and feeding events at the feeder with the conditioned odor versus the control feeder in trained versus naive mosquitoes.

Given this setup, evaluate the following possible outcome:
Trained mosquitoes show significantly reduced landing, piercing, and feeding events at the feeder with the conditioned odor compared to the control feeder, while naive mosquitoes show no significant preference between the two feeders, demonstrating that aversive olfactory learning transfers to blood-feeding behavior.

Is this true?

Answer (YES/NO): NO